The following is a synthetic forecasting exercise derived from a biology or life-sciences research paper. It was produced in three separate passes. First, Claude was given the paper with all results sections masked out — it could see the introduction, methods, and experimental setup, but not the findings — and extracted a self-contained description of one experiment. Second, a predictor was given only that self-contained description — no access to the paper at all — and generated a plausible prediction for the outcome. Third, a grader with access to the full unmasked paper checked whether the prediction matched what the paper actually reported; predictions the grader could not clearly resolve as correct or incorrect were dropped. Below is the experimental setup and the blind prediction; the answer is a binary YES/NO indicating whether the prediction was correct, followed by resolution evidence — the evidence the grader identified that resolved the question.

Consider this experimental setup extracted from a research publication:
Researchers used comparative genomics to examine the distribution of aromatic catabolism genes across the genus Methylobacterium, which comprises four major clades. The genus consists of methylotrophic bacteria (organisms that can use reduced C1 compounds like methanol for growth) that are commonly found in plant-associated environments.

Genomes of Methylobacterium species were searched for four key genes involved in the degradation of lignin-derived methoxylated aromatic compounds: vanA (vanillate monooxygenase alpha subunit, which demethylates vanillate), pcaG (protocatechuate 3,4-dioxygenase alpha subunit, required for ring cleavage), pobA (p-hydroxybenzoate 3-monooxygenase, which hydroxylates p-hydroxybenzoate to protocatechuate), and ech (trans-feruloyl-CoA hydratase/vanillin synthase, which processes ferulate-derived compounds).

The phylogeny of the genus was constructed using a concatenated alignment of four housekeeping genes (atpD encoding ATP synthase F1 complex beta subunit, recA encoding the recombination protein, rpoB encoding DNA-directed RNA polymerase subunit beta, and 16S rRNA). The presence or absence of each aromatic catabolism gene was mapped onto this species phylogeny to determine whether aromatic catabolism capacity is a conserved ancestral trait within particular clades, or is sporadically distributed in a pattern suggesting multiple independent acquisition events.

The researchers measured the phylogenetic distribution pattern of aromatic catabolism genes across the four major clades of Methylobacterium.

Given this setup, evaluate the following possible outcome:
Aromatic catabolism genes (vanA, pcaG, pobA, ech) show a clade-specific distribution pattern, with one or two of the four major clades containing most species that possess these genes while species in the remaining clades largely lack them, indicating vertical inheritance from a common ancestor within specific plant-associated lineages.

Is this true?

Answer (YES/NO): YES